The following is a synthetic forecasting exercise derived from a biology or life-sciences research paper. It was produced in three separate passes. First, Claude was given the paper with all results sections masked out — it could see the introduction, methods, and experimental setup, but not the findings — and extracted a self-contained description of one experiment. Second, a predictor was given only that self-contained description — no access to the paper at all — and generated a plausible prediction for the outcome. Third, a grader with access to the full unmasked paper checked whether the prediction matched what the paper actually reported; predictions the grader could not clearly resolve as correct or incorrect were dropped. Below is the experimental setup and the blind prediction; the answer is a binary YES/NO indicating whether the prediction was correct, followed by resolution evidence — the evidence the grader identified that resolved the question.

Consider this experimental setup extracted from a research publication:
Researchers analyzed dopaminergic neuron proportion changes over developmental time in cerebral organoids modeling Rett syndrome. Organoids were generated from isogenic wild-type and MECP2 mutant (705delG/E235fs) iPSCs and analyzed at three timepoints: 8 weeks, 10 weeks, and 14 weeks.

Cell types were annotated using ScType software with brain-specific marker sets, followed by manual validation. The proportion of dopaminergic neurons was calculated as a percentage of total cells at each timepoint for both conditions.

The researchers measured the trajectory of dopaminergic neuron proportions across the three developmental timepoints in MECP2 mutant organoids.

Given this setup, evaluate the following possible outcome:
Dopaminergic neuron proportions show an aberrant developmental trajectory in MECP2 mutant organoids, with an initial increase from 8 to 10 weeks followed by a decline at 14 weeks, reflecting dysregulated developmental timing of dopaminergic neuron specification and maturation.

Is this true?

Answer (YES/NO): NO